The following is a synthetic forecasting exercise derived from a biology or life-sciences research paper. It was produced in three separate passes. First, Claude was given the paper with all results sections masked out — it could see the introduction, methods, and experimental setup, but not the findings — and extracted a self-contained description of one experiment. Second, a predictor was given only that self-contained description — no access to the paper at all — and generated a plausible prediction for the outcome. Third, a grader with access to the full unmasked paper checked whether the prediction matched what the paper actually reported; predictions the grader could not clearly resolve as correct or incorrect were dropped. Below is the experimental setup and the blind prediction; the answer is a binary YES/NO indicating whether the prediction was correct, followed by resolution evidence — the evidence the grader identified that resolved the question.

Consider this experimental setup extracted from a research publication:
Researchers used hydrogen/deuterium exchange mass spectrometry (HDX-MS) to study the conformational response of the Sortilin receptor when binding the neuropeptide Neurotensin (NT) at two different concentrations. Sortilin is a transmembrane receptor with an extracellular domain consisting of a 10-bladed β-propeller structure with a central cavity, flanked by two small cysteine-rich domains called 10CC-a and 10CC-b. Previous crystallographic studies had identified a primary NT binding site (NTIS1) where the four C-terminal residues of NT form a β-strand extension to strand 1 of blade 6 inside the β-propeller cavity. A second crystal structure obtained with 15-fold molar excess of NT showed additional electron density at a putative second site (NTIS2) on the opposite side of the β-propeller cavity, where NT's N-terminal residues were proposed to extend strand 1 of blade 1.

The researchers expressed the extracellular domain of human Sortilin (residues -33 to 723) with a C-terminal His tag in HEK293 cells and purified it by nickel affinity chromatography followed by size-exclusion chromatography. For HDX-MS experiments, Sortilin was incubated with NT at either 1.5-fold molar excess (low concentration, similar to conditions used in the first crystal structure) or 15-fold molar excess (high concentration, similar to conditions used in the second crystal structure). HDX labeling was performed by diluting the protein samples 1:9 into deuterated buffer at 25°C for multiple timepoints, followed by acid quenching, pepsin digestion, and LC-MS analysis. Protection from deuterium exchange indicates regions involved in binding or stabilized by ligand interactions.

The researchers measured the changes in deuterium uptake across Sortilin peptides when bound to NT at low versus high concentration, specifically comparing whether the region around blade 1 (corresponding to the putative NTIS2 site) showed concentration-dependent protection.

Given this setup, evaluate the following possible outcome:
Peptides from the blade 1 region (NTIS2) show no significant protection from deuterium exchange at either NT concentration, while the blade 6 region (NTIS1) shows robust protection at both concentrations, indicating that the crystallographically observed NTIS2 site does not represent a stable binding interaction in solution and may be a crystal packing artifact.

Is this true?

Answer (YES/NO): NO